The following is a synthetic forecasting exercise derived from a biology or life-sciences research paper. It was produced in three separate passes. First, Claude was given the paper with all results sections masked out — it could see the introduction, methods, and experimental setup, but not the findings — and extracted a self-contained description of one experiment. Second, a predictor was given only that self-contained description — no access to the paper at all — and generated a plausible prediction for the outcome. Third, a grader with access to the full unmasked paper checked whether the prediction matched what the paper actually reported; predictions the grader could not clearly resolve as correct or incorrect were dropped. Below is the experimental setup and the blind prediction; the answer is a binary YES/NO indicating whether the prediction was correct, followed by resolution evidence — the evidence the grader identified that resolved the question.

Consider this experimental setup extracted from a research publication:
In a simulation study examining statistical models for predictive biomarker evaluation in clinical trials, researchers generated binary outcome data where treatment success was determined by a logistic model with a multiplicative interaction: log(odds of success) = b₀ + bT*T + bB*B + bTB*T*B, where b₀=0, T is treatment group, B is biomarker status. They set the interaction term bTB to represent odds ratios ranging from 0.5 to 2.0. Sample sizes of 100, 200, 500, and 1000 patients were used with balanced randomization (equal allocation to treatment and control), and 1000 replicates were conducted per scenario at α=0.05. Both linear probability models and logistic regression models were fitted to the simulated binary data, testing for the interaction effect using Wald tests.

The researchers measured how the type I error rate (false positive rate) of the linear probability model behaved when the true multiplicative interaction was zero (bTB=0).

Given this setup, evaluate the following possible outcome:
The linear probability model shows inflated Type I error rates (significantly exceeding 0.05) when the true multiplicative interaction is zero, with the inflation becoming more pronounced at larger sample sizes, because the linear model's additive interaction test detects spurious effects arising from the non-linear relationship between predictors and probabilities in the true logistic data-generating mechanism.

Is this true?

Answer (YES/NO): NO